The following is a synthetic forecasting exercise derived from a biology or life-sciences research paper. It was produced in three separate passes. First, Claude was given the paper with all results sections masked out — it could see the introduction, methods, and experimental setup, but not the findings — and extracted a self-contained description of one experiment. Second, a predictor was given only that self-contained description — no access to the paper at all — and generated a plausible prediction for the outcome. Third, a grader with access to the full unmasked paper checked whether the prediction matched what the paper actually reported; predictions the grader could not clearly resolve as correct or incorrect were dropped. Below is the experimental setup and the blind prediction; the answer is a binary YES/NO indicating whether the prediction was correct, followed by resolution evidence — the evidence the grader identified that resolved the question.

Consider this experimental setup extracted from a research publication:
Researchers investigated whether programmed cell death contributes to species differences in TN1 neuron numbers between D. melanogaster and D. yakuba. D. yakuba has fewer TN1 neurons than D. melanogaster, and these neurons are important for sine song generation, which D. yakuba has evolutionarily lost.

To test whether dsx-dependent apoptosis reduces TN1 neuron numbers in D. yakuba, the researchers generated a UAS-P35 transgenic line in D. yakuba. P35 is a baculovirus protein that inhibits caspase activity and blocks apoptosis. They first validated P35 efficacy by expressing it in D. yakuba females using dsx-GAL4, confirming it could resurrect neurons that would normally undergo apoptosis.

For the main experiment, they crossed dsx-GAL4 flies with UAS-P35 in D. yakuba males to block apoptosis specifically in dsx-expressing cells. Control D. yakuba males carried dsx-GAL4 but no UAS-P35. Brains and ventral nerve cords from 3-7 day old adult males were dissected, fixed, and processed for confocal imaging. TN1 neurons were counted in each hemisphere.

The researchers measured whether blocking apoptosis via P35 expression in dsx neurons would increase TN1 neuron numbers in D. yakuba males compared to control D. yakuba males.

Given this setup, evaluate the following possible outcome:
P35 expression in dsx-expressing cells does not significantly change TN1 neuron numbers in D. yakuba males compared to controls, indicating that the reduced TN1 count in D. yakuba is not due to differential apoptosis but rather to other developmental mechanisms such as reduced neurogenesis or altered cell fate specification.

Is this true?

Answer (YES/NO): NO